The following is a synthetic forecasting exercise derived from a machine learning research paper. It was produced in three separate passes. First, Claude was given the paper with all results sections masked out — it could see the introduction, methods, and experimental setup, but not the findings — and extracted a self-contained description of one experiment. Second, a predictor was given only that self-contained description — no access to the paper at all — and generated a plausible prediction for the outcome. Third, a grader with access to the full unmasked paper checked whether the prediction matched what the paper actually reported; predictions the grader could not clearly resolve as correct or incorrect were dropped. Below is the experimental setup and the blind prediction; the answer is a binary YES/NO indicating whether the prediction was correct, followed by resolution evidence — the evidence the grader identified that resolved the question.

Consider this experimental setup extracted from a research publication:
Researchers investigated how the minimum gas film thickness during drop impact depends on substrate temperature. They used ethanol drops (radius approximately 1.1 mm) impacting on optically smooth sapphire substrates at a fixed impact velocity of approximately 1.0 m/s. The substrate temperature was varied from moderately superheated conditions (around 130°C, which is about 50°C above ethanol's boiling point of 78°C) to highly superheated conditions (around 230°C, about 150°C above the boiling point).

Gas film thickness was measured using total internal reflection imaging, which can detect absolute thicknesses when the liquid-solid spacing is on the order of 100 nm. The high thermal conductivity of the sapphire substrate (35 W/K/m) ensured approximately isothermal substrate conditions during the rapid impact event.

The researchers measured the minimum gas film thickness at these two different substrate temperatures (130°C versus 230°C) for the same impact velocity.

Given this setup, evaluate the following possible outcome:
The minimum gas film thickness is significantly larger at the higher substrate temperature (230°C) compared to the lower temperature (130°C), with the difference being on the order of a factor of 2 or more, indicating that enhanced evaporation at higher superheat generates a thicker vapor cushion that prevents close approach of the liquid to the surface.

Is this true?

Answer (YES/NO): YES